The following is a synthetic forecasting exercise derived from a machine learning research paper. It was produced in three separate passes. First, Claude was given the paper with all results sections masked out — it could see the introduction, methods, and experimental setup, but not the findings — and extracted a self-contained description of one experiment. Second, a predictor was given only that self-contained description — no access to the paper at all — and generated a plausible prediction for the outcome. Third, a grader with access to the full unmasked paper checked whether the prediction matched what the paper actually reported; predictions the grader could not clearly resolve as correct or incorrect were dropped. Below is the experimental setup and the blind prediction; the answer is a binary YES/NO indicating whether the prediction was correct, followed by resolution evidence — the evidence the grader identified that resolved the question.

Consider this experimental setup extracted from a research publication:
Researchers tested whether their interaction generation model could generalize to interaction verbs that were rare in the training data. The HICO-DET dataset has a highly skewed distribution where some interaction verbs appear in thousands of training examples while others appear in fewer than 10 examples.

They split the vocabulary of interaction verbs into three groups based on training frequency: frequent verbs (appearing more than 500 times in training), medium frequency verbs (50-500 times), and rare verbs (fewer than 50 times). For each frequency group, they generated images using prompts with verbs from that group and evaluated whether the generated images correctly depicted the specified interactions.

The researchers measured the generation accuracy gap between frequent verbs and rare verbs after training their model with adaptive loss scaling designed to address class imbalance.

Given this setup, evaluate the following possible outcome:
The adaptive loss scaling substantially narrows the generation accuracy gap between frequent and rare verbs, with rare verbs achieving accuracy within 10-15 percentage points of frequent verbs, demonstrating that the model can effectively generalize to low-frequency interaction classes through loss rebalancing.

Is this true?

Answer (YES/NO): NO